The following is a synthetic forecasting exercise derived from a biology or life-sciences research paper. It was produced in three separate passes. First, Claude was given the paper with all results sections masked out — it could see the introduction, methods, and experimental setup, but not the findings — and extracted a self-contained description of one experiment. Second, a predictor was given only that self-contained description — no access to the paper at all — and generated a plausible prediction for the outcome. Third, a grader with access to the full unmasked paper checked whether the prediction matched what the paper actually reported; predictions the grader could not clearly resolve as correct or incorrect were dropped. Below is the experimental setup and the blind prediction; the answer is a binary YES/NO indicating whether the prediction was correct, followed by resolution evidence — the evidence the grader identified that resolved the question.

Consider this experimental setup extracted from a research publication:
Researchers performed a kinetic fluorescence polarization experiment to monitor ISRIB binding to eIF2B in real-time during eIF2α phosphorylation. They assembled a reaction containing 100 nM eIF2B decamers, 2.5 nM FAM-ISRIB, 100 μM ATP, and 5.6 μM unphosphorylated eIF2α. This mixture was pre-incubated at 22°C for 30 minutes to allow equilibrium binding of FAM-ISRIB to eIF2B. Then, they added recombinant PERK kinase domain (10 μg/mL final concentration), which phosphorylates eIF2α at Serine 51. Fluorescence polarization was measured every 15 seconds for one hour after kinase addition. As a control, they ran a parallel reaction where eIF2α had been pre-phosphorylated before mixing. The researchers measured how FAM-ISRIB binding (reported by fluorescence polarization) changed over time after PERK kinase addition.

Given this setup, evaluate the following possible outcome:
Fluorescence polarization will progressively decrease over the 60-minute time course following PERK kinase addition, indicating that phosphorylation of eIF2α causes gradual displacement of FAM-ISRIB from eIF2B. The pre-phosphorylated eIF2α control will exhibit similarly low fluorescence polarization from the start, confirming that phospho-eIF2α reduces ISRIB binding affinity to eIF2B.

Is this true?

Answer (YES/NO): YES